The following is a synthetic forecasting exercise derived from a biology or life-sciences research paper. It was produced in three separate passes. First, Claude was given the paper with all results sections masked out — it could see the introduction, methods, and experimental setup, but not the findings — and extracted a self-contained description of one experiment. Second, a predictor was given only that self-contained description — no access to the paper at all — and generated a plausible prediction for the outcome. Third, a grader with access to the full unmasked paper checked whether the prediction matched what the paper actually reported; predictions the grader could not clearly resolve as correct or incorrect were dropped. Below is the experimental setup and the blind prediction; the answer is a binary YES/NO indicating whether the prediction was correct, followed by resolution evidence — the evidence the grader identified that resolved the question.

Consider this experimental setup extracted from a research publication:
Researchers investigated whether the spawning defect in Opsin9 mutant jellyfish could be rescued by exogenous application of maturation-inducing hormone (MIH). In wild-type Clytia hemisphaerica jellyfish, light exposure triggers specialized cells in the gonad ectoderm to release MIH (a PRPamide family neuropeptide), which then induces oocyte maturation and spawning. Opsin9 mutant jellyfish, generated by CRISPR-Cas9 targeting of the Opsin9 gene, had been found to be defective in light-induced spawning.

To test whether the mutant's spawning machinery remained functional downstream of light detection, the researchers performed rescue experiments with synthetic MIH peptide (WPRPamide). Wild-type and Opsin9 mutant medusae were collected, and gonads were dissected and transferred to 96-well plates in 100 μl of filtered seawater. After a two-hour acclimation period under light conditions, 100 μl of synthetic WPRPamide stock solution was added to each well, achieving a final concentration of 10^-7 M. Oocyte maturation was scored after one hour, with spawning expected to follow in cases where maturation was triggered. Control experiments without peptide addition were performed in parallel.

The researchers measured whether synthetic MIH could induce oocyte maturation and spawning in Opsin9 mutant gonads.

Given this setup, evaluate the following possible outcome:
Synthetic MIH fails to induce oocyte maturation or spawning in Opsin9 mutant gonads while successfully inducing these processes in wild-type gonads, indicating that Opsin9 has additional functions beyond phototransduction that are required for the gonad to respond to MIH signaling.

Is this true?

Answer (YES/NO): NO